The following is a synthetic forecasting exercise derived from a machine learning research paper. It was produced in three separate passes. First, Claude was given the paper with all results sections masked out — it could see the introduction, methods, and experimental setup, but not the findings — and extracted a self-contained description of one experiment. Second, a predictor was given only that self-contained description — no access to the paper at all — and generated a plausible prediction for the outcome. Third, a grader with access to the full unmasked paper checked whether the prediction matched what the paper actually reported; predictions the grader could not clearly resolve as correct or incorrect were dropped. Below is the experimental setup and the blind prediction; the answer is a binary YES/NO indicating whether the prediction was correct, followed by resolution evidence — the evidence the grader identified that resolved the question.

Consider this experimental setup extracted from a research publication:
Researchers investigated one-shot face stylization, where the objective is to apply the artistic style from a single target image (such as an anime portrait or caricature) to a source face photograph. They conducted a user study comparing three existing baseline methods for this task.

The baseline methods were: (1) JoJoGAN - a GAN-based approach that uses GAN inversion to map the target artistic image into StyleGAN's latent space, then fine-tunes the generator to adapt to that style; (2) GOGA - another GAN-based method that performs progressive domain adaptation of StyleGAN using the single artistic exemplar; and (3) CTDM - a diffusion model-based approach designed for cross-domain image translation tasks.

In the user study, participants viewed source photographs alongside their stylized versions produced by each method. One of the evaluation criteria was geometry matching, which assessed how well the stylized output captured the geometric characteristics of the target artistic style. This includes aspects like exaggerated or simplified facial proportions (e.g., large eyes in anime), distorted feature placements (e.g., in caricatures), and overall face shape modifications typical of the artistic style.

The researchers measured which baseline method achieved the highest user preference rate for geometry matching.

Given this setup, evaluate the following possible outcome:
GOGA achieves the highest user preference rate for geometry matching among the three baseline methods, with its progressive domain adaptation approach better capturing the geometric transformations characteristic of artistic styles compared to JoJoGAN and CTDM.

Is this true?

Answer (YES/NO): NO